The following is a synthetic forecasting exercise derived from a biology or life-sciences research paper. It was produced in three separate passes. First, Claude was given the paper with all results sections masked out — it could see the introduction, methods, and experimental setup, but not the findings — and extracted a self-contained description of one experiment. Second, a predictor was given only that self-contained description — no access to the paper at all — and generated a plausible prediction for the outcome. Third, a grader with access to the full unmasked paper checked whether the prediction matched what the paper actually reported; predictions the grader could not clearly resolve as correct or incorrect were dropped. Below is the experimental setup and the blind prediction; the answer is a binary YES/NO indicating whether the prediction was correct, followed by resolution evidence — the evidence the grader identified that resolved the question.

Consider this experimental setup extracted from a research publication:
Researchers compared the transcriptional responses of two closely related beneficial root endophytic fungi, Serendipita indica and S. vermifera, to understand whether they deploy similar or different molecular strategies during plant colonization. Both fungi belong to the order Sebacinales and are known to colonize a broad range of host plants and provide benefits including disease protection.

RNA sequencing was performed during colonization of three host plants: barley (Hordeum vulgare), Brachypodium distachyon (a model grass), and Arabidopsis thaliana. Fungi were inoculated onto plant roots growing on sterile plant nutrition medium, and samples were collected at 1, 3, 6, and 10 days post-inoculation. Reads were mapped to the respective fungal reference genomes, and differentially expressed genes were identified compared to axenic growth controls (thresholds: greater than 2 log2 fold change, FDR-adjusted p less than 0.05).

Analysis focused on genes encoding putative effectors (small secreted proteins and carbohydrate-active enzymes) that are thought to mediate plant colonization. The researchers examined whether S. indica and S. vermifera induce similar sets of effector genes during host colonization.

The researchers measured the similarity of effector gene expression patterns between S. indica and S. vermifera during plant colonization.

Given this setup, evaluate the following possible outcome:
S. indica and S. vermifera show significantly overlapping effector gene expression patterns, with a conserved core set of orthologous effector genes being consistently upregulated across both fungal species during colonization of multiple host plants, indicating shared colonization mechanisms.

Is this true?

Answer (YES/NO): YES